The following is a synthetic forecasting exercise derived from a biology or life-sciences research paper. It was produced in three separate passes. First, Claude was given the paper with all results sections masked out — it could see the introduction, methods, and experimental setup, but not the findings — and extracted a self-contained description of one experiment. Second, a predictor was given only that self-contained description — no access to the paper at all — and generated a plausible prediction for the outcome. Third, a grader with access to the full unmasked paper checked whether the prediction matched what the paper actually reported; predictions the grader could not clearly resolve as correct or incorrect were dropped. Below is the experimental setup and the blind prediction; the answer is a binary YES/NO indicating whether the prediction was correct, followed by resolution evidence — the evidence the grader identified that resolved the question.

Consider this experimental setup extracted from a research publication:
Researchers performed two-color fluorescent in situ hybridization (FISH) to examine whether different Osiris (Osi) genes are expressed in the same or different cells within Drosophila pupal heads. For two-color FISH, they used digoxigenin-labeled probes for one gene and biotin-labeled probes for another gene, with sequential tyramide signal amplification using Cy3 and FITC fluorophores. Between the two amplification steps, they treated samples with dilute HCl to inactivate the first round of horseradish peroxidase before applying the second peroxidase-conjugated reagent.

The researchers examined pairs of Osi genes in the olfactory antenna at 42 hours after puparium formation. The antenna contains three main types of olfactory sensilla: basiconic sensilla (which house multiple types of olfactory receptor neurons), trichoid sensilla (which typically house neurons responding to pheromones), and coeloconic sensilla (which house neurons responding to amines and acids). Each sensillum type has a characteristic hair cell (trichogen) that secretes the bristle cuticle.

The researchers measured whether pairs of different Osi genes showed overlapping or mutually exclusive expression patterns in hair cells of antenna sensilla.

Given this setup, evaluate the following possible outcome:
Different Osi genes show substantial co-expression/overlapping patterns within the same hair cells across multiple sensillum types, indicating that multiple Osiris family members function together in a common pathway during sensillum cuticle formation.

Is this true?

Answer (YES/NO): NO